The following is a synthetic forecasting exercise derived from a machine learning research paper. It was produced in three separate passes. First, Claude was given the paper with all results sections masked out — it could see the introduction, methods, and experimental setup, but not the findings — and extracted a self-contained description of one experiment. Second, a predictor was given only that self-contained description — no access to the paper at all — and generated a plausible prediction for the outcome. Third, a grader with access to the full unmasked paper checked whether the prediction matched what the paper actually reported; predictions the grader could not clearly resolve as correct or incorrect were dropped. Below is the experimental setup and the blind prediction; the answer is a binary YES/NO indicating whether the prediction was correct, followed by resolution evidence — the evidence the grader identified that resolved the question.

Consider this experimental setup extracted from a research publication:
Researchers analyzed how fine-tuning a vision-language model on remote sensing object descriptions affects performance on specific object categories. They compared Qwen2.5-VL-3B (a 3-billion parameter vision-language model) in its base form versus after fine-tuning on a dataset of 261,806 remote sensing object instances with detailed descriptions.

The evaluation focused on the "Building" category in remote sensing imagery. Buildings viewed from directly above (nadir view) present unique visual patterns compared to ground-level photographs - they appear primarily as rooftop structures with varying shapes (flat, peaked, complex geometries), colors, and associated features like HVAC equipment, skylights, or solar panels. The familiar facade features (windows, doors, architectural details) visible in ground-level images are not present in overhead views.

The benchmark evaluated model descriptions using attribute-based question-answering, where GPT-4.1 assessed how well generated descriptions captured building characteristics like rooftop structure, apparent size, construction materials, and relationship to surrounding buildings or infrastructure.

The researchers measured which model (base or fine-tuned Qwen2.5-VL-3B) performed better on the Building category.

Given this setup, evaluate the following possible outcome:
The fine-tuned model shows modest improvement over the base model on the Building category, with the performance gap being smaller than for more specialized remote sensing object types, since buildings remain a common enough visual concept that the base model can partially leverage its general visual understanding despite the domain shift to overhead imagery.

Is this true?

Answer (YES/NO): NO